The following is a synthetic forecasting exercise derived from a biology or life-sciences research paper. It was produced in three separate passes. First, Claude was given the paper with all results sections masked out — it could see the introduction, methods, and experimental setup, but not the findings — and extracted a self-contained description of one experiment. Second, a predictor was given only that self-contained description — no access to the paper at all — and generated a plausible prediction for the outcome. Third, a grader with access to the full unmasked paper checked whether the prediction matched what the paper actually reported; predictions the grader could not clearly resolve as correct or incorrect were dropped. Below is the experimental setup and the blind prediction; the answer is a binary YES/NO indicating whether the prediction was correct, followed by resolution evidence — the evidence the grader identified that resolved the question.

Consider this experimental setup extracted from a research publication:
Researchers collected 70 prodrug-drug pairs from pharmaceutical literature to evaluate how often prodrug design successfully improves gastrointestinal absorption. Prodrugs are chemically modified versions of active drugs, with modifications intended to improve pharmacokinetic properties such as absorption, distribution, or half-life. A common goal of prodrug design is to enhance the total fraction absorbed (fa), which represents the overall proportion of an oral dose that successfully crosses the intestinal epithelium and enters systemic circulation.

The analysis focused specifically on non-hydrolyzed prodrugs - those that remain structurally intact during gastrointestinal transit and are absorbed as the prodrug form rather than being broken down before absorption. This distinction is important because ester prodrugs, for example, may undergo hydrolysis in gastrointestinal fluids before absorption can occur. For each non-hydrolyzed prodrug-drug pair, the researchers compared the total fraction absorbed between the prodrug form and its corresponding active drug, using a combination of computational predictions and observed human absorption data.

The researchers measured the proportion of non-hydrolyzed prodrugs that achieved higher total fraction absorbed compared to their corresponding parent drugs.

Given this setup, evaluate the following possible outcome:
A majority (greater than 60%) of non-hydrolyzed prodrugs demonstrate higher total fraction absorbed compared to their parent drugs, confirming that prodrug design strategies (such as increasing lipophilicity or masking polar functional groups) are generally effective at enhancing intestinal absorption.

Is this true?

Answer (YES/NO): NO